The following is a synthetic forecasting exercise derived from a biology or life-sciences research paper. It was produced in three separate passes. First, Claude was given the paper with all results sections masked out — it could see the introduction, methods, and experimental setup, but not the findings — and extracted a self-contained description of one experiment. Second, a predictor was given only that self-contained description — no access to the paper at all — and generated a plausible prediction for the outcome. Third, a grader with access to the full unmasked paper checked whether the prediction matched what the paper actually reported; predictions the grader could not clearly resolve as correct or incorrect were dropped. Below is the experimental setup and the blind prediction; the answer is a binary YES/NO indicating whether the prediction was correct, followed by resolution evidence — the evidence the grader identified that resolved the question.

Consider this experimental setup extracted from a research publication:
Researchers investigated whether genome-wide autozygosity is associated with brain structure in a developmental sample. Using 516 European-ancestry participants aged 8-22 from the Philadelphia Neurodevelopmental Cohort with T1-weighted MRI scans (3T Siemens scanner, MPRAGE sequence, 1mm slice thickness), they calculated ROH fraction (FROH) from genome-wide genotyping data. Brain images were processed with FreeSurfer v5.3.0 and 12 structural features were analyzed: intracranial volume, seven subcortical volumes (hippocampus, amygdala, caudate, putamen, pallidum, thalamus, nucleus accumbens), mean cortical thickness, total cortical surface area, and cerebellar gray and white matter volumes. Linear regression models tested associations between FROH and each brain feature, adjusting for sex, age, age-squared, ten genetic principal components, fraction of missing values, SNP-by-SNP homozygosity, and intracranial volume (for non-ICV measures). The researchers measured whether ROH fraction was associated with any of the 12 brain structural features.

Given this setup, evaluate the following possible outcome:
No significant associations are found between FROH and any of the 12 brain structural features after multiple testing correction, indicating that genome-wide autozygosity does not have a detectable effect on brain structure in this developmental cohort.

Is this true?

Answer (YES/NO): YES